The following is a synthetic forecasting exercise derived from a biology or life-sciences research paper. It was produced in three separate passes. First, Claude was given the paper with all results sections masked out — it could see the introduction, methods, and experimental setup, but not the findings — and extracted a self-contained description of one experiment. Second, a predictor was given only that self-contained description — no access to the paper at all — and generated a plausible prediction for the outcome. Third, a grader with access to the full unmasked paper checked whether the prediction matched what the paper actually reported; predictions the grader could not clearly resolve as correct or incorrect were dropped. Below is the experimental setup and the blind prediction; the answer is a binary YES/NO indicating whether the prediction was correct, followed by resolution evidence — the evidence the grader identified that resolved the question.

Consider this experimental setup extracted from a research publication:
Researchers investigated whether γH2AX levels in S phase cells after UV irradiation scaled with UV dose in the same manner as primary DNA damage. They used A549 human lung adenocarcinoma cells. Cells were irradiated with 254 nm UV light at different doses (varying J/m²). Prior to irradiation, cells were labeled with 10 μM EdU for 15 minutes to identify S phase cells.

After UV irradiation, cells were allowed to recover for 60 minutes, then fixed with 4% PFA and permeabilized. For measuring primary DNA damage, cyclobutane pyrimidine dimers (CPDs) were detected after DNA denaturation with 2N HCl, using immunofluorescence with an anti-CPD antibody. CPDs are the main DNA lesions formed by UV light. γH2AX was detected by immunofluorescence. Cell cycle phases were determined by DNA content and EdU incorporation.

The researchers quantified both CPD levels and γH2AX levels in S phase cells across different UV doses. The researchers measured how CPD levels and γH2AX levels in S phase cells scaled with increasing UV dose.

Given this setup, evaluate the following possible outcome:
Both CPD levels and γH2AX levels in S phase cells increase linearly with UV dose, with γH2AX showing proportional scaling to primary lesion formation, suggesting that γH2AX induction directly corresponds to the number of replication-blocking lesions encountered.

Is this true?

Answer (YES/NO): NO